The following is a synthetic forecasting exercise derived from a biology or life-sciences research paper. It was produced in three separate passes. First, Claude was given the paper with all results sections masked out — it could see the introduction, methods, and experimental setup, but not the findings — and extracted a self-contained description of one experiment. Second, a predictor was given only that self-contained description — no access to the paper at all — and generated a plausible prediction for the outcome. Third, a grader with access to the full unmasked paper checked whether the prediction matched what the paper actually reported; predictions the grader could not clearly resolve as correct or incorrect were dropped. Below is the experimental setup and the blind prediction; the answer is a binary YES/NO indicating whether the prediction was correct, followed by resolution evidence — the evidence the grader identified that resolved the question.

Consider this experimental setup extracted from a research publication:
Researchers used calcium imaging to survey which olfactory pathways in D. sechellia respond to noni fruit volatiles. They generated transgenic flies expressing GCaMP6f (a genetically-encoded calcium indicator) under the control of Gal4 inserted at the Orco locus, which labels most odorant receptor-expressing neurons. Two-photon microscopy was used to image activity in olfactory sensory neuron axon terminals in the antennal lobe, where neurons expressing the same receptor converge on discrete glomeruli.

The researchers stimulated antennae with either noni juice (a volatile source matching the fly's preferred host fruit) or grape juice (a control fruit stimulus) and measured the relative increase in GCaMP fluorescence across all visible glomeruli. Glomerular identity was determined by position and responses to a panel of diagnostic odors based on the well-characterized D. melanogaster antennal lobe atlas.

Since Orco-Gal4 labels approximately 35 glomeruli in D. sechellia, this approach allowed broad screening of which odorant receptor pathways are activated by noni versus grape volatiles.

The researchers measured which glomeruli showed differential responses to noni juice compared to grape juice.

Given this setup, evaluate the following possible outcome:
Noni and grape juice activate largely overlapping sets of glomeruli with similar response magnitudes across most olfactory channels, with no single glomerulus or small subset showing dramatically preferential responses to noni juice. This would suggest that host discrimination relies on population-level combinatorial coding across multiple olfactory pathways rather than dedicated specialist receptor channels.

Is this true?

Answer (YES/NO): NO